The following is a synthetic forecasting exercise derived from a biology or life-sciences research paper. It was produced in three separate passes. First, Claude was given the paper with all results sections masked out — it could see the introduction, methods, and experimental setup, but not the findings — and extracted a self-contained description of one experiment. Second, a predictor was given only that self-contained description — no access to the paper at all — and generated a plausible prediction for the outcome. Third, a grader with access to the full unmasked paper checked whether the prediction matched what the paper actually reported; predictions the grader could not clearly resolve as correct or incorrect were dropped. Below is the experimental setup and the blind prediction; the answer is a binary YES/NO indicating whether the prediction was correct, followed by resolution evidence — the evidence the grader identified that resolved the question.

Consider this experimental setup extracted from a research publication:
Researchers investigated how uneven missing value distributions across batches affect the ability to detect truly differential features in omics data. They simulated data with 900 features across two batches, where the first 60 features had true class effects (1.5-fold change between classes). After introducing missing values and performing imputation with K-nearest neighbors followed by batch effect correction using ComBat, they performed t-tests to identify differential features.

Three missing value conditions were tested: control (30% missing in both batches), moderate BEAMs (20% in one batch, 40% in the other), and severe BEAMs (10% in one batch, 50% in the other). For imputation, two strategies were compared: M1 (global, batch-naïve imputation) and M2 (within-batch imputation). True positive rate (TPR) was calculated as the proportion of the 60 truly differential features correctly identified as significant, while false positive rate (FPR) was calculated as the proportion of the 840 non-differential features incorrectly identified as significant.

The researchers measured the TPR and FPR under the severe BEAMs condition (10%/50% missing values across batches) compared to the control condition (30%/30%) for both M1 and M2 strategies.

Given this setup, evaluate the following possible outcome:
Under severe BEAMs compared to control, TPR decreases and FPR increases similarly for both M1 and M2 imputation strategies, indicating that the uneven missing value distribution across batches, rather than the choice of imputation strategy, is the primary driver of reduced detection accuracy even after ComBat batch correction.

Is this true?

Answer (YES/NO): NO